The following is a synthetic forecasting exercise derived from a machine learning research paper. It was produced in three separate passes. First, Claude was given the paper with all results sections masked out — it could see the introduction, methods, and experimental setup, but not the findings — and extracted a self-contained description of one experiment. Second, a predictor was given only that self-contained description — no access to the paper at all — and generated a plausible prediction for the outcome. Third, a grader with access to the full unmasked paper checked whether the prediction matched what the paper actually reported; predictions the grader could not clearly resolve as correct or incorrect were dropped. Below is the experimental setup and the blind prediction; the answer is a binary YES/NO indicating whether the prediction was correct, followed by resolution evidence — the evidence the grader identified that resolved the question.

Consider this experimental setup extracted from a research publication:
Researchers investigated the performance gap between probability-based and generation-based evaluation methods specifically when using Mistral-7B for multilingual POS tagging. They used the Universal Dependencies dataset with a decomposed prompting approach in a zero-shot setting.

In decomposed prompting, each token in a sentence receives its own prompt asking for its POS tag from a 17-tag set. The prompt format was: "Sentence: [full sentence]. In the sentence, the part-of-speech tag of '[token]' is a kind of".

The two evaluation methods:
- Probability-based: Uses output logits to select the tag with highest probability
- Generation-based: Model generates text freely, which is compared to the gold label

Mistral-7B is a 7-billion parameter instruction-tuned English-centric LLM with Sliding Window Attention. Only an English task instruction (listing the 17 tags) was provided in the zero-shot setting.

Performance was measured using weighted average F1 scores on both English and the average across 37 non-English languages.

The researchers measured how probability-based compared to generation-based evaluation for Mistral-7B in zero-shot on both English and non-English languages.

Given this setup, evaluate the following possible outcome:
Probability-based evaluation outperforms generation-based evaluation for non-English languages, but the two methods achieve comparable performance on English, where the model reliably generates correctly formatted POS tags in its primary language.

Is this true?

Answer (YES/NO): NO